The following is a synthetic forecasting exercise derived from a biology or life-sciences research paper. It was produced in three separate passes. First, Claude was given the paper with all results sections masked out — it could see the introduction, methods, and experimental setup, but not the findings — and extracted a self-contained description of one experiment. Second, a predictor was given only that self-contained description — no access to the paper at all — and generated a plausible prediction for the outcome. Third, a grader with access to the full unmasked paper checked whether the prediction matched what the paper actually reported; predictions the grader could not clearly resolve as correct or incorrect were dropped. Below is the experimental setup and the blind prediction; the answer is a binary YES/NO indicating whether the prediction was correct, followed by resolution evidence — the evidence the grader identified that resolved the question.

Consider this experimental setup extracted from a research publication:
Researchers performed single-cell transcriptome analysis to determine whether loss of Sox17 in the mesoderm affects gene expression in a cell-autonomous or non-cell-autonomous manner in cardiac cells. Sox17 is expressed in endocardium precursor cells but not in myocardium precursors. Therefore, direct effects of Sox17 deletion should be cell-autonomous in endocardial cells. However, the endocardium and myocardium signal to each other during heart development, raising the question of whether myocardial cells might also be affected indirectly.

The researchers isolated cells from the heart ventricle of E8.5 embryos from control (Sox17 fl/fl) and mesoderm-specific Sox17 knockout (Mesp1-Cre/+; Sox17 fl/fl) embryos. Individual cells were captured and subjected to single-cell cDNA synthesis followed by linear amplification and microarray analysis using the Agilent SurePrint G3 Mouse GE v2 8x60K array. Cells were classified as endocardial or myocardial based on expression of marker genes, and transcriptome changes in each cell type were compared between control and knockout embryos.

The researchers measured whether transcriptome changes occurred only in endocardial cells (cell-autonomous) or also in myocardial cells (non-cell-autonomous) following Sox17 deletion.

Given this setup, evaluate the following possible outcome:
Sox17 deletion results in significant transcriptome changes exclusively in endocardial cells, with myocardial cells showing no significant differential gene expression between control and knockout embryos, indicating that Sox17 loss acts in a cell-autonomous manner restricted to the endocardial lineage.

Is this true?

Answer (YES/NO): NO